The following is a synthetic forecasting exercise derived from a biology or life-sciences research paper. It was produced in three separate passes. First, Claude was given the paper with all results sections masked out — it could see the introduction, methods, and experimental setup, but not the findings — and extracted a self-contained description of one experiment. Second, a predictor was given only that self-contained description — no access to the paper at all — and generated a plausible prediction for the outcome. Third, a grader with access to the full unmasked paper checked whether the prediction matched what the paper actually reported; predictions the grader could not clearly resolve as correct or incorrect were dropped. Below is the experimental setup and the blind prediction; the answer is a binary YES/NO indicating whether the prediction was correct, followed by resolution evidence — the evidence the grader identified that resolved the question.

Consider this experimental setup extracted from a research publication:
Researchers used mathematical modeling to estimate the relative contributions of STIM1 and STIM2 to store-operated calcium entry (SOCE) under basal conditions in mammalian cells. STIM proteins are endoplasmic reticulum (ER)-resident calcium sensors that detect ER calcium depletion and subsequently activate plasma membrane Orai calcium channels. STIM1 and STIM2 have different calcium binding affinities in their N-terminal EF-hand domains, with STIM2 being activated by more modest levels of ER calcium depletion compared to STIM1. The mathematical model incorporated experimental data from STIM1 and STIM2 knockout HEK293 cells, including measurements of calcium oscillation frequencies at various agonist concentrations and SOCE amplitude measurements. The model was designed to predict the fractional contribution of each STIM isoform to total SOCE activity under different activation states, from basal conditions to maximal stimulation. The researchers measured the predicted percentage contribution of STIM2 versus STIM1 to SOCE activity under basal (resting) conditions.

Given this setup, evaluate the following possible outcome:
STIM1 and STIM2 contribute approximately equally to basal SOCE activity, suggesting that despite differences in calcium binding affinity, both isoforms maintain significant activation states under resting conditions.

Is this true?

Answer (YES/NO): NO